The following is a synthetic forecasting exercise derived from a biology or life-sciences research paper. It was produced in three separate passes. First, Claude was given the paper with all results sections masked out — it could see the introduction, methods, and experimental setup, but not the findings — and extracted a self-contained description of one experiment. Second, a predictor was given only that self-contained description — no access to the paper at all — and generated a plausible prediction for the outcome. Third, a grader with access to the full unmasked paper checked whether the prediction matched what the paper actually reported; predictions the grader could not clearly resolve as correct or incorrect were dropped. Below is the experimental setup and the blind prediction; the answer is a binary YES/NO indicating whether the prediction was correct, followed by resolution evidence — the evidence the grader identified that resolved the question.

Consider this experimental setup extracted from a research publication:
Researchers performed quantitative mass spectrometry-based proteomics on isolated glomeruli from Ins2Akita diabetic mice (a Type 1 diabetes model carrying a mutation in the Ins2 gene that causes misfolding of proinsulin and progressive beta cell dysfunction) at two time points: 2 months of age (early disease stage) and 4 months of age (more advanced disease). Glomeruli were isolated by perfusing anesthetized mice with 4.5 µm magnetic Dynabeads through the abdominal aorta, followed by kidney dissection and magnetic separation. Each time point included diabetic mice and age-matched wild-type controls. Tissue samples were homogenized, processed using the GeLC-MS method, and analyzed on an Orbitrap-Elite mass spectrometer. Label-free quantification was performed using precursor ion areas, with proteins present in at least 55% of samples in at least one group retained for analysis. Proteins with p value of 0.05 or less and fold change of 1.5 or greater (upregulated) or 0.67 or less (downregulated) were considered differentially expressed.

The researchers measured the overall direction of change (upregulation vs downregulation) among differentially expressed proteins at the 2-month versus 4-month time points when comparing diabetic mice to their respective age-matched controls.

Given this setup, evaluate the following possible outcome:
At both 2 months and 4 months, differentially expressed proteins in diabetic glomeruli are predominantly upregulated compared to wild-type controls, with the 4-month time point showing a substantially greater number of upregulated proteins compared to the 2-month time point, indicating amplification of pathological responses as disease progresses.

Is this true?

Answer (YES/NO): YES